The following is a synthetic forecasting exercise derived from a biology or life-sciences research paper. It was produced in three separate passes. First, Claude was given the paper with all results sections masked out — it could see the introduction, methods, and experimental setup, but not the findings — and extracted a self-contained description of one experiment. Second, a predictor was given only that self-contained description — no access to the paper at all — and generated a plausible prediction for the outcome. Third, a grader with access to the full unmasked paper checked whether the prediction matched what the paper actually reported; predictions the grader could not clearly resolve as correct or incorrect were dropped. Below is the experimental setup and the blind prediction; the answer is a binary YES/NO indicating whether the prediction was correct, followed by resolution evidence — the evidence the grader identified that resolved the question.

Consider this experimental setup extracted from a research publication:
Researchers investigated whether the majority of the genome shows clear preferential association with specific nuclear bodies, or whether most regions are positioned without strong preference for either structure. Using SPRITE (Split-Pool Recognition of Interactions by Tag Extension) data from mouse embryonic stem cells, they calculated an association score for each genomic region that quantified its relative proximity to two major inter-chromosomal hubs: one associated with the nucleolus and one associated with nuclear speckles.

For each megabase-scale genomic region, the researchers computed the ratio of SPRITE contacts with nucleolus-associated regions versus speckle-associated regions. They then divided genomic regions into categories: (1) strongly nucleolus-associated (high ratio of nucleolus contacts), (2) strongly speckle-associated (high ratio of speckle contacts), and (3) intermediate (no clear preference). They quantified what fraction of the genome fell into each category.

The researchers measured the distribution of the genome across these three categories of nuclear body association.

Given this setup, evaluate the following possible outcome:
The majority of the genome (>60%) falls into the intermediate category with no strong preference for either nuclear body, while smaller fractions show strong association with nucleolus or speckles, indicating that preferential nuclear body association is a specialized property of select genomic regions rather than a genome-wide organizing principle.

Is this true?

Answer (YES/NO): NO